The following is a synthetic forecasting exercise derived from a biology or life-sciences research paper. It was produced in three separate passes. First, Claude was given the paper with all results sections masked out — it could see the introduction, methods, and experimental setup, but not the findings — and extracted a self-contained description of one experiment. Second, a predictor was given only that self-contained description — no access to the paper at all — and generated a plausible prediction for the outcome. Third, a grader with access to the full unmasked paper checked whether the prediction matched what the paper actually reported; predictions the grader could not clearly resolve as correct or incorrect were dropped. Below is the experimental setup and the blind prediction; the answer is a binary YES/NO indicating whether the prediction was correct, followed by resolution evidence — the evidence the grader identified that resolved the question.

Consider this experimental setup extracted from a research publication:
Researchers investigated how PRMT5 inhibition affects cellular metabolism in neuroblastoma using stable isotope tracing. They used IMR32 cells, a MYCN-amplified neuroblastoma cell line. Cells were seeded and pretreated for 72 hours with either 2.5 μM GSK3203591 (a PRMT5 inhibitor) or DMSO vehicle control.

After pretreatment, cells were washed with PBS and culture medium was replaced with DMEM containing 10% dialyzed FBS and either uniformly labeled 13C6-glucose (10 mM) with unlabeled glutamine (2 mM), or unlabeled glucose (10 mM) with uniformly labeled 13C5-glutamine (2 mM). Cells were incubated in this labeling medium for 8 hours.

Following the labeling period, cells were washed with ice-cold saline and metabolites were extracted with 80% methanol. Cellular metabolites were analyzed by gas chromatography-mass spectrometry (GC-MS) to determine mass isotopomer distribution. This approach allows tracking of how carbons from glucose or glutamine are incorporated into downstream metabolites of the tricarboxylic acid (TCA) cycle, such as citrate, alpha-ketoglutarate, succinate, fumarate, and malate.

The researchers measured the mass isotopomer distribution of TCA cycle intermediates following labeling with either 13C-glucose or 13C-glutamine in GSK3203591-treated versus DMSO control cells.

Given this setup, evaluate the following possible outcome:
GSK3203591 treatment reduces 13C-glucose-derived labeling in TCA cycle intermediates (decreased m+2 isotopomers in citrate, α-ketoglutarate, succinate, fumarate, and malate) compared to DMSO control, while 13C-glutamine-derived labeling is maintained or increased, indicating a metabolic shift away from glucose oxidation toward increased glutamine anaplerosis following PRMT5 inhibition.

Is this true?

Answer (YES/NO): NO